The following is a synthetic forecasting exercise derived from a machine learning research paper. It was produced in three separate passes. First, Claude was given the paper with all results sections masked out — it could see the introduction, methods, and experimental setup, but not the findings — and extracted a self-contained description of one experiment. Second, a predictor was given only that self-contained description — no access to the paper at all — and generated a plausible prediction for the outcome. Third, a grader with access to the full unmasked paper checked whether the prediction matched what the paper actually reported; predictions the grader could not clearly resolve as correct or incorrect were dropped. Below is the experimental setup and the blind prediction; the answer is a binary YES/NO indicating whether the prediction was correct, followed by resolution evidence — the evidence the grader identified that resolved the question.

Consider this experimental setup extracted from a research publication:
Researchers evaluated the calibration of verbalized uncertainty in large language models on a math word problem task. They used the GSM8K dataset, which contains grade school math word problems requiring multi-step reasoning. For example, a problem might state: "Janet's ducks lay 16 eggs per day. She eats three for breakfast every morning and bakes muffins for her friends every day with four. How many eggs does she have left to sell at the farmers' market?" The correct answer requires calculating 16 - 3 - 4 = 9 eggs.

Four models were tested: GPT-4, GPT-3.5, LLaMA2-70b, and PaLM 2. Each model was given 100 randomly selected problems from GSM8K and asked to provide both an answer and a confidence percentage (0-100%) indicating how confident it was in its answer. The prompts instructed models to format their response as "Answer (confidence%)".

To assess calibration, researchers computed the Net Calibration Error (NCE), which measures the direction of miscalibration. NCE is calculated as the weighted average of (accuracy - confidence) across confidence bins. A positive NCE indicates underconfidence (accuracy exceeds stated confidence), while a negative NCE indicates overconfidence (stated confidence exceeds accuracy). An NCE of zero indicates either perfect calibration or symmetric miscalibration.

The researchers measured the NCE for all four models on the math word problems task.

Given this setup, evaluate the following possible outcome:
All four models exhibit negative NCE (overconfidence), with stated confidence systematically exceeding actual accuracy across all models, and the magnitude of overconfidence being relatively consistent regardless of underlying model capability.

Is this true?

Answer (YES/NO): NO